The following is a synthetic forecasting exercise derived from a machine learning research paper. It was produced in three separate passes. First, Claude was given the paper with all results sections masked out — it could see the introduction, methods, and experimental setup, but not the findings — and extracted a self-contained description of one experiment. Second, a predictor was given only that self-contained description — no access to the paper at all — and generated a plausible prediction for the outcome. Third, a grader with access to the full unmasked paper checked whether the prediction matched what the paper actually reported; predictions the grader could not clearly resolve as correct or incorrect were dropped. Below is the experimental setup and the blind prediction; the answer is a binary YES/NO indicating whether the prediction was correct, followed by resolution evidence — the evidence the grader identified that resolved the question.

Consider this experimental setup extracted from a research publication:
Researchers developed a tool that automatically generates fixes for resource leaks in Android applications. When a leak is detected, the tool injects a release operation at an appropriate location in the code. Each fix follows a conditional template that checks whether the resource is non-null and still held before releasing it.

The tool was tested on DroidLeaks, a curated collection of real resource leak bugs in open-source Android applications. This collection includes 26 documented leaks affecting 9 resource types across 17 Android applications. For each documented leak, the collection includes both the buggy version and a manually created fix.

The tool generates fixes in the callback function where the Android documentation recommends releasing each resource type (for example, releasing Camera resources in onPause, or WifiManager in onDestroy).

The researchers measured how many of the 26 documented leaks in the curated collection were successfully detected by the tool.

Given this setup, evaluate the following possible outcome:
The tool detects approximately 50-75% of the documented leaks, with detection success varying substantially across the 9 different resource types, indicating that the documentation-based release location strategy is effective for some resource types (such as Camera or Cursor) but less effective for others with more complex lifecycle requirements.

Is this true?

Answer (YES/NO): NO